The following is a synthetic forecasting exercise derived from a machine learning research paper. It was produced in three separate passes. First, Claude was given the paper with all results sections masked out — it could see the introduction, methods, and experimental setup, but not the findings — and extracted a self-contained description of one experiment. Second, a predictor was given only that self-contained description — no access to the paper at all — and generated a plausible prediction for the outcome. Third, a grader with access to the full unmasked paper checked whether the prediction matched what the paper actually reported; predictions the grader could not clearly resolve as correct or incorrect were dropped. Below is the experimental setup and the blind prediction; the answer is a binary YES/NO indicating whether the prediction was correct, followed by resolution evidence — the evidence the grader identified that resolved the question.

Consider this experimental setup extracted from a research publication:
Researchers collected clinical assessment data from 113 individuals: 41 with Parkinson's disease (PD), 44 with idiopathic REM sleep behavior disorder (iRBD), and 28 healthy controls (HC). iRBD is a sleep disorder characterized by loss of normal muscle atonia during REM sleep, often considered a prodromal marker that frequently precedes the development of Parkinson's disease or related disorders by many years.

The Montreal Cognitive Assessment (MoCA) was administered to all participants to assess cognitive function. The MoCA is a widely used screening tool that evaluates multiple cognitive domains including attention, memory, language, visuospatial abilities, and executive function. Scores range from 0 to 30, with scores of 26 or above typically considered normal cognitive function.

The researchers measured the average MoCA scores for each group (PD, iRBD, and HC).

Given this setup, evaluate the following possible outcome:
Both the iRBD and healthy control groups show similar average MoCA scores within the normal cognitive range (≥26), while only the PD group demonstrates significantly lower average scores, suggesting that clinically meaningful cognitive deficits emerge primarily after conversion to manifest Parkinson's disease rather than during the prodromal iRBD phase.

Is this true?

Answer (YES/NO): NO